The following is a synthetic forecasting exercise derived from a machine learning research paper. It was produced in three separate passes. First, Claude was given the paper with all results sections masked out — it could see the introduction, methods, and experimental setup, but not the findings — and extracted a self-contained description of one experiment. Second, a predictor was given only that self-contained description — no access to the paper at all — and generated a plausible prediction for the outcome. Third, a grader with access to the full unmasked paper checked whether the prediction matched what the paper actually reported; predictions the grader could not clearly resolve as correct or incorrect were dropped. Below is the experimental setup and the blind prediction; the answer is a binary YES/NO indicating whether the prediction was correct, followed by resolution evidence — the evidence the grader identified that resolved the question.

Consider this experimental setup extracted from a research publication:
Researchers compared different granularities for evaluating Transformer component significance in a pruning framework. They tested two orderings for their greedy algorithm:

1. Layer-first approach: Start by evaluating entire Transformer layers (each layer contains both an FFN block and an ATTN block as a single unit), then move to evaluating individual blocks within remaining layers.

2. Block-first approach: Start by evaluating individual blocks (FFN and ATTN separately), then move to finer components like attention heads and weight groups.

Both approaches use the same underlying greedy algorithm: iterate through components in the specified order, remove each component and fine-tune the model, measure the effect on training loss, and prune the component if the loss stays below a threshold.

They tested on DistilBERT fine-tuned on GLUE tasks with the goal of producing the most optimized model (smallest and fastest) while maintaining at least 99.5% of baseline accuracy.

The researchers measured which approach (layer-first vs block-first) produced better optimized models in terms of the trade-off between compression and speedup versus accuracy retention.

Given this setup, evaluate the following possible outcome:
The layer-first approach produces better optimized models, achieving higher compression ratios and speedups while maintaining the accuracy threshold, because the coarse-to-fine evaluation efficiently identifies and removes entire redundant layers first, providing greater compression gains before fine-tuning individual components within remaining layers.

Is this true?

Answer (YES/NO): NO